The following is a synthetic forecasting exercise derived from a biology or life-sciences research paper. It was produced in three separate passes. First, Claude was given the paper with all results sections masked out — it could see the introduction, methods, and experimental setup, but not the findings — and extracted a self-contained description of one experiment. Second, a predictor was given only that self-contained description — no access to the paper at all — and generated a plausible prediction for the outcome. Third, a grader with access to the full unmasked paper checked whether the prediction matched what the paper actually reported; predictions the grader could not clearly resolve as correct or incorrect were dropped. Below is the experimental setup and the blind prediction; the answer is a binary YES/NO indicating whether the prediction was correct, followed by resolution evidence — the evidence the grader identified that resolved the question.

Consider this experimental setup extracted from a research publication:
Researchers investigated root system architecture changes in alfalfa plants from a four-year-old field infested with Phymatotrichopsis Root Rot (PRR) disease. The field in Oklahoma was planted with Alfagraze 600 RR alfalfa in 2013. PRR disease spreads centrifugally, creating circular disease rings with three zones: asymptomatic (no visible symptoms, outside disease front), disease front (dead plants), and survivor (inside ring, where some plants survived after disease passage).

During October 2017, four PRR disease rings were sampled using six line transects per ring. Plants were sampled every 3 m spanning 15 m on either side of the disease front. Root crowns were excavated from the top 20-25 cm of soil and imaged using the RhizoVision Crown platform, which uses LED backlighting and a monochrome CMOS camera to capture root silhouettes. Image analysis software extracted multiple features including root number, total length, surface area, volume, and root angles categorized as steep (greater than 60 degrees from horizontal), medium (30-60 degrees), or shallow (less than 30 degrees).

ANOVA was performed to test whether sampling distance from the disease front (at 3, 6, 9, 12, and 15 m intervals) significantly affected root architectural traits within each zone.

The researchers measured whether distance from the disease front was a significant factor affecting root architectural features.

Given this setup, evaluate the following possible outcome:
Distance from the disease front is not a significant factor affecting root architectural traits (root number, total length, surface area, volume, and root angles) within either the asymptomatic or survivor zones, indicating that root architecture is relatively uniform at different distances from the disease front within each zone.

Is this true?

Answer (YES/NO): YES